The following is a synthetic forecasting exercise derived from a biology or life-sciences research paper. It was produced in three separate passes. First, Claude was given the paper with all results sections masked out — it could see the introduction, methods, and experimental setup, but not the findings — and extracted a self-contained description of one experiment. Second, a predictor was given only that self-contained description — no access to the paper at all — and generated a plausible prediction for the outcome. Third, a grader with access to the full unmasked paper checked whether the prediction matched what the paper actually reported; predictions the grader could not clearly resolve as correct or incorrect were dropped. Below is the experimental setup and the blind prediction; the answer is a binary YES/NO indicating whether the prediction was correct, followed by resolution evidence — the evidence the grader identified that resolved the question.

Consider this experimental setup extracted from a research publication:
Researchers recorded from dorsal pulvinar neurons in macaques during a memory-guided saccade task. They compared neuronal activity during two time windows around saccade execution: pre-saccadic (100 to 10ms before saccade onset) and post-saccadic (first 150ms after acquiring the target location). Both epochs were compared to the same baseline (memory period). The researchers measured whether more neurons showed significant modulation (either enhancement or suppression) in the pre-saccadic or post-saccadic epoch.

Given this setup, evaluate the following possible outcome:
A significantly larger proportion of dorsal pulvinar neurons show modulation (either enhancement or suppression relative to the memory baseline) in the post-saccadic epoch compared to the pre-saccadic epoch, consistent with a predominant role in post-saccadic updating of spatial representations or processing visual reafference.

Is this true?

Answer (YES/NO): YES